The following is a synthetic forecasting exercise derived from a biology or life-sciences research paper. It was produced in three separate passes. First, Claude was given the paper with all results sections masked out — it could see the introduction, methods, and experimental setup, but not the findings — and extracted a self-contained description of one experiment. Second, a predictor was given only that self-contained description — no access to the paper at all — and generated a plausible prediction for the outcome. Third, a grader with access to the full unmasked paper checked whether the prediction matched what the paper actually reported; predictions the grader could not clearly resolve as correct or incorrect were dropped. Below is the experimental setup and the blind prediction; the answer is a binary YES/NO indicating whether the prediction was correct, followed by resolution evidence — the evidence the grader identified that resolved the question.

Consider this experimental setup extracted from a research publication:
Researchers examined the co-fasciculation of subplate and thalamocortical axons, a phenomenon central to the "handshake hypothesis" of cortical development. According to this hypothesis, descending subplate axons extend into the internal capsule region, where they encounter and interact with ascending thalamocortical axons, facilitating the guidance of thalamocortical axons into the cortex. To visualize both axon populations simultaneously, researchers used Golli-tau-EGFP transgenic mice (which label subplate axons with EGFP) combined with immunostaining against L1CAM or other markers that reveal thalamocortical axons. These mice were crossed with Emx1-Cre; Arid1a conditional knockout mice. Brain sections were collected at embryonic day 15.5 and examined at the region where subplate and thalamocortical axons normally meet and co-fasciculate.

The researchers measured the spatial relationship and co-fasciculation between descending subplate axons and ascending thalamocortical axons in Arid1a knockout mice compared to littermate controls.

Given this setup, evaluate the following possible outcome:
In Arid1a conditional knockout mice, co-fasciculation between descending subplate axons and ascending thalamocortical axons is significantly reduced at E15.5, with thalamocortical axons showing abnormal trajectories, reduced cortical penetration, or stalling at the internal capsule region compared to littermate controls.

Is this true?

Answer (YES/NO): YES